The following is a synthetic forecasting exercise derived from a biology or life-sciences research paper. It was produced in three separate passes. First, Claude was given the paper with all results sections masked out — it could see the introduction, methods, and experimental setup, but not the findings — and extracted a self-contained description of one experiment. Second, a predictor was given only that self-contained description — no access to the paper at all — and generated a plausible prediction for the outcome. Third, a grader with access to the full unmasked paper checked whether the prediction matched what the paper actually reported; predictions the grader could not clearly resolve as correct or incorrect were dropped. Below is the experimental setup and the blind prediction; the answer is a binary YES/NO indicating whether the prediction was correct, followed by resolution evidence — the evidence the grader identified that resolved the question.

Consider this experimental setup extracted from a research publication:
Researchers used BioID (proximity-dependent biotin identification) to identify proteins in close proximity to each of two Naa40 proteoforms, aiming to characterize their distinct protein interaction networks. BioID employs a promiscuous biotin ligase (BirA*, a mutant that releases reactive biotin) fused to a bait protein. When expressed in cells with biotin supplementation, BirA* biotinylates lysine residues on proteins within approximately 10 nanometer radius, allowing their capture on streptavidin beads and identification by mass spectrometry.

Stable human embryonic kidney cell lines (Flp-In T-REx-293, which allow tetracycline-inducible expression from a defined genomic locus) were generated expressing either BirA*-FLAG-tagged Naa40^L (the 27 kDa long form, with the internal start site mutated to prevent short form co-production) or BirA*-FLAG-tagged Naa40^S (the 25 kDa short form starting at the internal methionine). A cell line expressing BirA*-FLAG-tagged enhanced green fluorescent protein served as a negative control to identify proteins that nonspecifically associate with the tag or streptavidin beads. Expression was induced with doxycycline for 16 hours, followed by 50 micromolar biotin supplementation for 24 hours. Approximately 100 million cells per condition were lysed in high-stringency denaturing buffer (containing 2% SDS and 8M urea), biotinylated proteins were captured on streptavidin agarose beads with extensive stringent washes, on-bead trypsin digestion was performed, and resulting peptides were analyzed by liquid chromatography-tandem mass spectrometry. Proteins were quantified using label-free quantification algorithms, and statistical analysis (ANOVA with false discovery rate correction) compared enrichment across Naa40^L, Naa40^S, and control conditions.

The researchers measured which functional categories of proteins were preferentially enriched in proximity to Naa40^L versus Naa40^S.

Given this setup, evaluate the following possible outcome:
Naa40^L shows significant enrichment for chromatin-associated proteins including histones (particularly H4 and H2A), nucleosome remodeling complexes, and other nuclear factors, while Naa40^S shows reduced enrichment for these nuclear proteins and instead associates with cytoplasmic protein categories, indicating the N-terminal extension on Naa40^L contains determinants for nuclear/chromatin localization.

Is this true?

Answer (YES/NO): YES